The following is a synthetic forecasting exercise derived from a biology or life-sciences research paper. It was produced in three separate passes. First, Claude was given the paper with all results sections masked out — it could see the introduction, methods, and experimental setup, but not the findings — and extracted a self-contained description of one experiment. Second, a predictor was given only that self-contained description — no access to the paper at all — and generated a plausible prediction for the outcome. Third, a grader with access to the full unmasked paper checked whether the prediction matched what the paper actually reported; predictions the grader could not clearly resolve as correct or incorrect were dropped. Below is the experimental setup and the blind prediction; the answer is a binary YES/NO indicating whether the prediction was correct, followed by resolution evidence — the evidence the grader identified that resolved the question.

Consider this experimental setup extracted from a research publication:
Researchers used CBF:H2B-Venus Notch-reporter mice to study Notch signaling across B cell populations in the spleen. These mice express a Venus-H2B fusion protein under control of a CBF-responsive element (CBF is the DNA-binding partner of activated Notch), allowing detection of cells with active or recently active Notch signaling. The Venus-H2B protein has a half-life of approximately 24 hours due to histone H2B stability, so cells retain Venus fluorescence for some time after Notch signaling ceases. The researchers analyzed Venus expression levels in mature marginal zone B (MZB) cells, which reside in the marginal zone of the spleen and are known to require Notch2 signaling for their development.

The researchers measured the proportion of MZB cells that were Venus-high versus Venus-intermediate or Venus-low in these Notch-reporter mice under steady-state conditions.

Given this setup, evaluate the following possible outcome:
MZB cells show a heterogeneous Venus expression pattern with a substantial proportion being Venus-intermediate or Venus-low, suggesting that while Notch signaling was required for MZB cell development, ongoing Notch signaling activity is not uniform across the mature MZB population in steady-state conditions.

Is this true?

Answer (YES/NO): YES